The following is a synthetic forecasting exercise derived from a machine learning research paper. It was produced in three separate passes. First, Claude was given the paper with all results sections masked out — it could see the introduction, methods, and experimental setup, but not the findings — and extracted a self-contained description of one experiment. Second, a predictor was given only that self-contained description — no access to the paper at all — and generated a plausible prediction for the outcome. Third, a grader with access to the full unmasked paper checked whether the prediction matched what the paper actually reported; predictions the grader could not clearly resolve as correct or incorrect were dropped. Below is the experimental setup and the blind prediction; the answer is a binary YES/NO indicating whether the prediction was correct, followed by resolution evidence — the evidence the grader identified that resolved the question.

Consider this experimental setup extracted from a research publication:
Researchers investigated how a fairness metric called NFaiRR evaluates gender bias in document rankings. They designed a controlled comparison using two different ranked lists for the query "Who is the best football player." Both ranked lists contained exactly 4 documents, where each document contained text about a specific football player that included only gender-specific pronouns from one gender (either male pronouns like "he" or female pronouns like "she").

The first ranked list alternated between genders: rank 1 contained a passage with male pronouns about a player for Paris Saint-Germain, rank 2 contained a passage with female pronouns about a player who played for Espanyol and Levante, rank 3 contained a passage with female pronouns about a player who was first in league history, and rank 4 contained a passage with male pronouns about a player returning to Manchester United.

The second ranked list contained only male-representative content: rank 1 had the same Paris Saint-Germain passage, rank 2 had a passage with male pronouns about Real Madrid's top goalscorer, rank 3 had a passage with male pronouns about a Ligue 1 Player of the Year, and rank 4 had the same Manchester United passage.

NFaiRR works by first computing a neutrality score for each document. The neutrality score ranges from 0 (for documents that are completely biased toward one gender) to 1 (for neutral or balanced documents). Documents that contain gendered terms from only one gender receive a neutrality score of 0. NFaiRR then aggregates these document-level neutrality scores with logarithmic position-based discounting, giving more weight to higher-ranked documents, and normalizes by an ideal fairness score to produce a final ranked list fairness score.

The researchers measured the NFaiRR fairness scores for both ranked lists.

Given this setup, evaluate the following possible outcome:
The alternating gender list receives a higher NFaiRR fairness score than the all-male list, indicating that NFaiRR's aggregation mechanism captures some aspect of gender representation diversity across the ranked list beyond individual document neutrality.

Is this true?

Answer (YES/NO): NO